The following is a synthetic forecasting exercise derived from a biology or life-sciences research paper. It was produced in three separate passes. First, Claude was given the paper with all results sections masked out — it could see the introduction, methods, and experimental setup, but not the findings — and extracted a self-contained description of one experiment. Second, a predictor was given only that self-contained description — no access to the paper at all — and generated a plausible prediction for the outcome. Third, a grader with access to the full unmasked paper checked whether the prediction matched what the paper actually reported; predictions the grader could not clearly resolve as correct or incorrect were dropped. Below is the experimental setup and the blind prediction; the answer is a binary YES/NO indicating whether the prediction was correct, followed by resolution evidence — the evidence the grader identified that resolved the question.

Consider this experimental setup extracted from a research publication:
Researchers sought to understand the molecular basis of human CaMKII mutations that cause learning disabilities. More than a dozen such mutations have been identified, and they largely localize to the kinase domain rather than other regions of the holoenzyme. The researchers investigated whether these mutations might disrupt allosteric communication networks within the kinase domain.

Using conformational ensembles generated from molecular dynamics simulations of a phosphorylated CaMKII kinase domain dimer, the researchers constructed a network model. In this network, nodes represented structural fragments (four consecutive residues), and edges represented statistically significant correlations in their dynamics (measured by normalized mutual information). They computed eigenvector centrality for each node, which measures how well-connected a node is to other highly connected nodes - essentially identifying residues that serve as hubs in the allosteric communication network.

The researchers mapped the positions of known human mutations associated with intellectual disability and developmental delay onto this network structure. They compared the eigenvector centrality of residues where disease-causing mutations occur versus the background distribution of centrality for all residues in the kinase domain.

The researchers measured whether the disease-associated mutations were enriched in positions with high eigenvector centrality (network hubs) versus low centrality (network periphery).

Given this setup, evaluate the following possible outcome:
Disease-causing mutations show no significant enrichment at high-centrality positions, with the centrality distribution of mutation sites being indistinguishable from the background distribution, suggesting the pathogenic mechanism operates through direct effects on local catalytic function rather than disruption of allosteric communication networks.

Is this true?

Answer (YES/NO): NO